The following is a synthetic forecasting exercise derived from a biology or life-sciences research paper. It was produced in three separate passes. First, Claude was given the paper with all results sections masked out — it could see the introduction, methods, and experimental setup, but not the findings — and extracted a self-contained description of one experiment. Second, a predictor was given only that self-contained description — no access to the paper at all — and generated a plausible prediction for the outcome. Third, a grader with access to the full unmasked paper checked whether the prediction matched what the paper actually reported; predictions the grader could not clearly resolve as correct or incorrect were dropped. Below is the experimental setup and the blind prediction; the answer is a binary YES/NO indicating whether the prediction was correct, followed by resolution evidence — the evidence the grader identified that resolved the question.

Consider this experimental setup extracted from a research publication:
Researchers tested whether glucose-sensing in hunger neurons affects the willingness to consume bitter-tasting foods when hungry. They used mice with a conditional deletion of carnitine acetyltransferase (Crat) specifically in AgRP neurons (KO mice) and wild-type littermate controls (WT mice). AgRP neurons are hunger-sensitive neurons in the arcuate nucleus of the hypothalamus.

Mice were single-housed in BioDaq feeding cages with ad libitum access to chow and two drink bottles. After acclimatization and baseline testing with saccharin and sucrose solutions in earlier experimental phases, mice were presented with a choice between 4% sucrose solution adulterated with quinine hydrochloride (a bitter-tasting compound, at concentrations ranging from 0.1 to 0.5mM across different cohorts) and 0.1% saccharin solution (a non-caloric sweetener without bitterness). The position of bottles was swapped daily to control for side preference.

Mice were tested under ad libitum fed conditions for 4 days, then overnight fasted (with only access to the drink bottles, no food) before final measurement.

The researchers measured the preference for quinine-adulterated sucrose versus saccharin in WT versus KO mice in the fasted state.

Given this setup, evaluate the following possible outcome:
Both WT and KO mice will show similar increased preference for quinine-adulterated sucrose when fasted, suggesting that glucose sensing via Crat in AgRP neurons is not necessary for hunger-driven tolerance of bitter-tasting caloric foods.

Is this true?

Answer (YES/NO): NO